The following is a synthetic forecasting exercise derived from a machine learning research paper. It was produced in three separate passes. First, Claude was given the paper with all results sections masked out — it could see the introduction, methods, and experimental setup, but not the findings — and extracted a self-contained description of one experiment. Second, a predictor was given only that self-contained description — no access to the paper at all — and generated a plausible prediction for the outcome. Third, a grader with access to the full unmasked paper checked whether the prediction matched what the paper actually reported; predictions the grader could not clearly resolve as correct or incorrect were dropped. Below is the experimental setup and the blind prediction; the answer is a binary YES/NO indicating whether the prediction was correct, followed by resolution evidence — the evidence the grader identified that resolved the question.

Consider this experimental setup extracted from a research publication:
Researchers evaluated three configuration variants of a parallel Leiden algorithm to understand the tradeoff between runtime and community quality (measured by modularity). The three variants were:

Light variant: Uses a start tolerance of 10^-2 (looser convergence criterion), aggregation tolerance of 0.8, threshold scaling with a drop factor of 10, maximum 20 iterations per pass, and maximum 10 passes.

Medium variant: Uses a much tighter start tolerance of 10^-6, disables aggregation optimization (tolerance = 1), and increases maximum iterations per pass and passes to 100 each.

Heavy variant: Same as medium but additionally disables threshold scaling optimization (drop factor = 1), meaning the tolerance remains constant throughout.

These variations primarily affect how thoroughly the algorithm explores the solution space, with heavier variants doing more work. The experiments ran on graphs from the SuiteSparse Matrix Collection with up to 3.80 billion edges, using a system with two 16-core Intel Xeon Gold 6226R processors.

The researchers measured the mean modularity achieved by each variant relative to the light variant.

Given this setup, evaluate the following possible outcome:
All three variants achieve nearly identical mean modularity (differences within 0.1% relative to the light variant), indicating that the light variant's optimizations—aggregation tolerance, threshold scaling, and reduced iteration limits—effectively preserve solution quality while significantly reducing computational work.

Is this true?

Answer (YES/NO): NO